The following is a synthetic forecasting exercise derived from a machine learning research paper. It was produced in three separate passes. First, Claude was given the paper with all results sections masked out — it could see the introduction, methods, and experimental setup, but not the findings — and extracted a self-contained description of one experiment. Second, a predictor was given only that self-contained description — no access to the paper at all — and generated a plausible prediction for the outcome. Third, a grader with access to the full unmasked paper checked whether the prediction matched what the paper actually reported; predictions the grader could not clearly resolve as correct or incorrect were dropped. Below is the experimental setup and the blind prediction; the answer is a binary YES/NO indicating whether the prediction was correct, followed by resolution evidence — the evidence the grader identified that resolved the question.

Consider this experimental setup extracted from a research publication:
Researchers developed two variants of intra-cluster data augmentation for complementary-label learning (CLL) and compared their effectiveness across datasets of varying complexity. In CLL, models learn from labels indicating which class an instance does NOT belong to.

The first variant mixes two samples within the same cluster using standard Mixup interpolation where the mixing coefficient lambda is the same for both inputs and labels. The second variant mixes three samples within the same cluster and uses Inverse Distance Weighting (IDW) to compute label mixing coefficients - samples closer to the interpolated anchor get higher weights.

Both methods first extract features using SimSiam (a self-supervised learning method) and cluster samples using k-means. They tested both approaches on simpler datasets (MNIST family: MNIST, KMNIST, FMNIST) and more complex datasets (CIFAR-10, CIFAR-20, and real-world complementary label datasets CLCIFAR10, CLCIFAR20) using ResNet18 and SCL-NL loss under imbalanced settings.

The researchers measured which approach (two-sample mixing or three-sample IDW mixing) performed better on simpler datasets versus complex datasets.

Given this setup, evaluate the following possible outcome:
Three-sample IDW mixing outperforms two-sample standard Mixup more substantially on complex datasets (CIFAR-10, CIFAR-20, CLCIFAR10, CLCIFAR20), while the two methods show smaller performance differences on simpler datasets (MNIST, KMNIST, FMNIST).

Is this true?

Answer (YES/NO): NO